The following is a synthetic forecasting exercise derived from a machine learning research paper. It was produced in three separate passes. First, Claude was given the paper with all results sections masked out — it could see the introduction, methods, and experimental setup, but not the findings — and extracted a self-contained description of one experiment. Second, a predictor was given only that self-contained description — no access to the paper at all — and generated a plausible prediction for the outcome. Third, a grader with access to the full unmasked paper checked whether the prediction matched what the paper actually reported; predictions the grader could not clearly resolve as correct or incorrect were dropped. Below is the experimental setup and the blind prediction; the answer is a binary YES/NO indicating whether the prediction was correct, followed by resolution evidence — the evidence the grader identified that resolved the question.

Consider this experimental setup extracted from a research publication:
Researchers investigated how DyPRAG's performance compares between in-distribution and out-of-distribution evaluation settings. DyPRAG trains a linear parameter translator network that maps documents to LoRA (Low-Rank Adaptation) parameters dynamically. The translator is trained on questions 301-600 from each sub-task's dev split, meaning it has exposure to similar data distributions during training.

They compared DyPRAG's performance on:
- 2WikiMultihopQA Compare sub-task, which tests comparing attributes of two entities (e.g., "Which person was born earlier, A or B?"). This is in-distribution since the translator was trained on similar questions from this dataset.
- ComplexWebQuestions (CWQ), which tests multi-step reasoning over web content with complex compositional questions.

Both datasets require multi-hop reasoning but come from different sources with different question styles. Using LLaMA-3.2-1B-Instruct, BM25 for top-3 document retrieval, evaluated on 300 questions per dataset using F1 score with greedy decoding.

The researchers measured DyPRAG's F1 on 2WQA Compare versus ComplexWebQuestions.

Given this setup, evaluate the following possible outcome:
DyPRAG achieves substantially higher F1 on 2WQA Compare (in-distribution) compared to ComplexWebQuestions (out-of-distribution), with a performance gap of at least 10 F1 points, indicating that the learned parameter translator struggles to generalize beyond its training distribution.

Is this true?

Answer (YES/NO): NO